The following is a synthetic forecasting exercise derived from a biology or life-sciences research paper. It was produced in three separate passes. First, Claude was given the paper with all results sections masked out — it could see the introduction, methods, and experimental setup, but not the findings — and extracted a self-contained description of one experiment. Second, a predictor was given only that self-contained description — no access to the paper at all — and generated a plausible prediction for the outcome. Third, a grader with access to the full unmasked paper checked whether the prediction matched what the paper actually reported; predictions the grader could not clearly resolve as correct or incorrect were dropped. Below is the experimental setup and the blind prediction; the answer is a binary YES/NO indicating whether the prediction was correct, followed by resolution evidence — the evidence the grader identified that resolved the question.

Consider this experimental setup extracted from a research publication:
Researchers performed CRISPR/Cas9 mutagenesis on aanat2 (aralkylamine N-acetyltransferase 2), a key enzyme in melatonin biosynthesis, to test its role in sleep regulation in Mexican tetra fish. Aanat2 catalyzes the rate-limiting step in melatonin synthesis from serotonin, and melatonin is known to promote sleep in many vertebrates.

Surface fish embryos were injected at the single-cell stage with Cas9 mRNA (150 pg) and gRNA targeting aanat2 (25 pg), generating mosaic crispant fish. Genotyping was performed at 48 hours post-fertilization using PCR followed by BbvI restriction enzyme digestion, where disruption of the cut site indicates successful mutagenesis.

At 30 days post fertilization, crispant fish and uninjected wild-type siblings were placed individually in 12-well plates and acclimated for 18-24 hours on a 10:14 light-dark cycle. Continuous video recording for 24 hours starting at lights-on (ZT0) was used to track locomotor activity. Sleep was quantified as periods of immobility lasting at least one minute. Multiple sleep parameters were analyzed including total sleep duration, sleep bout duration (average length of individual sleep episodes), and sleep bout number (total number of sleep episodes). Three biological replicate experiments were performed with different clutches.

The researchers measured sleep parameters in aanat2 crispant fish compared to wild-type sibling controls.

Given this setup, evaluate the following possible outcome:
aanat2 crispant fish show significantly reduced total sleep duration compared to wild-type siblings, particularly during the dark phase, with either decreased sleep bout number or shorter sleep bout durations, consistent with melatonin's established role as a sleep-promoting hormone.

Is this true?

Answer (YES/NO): NO